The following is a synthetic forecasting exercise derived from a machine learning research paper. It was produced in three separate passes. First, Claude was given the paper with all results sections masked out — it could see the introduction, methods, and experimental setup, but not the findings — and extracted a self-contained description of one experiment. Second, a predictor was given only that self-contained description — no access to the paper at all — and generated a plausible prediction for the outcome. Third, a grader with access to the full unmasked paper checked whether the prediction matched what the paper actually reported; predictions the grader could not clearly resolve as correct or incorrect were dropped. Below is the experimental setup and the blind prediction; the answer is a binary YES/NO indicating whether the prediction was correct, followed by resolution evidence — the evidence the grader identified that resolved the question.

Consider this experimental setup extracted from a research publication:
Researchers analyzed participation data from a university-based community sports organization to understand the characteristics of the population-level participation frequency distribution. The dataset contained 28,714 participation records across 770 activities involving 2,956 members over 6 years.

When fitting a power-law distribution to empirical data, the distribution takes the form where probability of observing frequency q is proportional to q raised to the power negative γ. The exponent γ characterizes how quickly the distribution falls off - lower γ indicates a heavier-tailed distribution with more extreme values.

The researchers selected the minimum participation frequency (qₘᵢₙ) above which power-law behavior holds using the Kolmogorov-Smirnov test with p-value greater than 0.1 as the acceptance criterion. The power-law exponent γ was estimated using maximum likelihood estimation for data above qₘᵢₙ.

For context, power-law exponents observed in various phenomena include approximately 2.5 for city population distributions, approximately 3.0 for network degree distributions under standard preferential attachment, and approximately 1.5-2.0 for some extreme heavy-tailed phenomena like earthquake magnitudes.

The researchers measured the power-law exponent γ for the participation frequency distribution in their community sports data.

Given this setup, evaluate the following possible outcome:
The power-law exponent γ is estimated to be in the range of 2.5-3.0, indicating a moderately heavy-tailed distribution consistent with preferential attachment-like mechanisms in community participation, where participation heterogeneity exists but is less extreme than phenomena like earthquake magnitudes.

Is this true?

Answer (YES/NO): NO